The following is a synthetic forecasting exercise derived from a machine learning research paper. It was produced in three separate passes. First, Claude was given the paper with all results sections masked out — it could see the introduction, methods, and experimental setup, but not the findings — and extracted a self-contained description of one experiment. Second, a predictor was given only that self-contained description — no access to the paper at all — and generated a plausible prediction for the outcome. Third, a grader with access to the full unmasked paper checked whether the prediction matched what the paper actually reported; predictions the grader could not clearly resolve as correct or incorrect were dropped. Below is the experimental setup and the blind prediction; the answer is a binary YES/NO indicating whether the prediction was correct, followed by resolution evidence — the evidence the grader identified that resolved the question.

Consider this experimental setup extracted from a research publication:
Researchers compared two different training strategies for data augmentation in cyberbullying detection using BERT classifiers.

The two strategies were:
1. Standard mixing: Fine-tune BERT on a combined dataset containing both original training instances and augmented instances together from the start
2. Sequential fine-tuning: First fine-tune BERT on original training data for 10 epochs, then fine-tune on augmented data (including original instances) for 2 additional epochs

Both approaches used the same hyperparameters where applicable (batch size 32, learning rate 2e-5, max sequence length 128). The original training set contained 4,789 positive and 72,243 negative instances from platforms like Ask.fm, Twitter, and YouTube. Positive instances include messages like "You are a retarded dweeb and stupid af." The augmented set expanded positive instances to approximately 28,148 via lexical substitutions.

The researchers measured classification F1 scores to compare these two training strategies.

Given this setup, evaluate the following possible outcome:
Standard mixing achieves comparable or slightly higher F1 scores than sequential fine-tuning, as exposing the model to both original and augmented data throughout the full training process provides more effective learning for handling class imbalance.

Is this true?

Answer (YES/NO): NO